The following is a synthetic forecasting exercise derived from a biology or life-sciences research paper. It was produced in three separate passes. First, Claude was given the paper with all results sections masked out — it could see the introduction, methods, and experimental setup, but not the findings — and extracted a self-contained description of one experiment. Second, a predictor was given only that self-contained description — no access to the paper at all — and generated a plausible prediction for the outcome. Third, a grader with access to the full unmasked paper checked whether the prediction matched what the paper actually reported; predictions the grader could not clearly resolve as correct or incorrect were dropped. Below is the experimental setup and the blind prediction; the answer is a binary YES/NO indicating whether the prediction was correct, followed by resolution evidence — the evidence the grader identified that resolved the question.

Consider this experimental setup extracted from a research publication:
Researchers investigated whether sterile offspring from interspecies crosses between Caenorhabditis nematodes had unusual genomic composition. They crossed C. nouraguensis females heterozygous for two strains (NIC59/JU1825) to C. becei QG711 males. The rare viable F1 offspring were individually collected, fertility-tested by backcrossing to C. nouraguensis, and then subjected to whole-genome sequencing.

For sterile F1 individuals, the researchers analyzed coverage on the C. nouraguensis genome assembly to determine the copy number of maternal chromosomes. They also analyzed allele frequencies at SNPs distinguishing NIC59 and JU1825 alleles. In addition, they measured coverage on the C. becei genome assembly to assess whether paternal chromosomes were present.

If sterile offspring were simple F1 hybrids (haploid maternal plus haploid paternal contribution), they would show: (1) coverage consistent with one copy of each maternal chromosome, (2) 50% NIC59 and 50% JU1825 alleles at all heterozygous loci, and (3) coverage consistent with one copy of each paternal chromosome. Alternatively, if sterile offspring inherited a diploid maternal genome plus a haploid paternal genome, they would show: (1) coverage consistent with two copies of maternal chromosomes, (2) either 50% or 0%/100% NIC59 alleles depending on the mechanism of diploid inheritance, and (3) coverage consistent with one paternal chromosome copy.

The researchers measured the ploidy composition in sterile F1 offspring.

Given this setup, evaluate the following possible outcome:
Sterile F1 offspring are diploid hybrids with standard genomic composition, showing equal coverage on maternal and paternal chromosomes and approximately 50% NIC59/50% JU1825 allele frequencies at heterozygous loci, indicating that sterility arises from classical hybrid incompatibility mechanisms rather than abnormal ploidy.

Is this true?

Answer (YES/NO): NO